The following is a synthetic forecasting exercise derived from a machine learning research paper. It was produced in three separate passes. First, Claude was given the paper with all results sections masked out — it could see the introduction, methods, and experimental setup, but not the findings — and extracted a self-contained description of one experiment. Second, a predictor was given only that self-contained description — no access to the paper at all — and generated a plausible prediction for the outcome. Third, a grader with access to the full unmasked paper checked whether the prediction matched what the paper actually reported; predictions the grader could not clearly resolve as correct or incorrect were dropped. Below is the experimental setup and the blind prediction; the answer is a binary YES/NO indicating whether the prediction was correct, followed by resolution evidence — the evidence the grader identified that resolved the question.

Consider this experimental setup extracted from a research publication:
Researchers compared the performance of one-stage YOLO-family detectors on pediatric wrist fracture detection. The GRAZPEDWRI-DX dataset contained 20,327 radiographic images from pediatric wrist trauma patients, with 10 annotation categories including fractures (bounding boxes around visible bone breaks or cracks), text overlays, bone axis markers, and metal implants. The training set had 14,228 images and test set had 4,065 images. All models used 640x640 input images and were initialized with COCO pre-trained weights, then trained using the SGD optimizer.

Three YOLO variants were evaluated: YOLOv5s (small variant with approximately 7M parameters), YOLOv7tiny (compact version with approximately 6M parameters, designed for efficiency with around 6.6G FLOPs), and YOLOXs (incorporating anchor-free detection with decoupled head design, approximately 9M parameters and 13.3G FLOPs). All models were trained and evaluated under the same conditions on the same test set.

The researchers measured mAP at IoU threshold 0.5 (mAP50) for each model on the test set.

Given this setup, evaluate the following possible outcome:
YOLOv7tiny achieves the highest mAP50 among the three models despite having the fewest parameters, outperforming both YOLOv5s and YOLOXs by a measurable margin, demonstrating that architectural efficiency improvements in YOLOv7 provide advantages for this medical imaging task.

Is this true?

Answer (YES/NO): NO